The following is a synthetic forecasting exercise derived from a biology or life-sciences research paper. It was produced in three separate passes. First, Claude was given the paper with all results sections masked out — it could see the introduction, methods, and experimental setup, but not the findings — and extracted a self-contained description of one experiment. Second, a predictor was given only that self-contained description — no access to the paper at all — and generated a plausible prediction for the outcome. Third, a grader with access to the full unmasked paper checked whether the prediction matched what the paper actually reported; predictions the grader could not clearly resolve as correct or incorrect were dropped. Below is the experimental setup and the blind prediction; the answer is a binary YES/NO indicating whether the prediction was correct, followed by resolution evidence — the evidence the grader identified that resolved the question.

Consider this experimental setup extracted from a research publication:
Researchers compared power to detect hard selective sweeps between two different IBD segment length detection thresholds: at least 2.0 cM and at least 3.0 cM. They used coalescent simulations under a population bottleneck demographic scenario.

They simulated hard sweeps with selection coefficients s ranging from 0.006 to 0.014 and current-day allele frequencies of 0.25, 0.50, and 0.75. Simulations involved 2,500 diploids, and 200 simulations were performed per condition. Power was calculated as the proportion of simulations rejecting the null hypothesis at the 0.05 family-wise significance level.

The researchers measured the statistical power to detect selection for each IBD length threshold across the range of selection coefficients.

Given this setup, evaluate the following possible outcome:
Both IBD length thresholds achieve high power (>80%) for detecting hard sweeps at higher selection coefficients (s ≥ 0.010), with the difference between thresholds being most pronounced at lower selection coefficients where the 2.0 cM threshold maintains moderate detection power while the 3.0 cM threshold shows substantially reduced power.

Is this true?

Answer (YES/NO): NO